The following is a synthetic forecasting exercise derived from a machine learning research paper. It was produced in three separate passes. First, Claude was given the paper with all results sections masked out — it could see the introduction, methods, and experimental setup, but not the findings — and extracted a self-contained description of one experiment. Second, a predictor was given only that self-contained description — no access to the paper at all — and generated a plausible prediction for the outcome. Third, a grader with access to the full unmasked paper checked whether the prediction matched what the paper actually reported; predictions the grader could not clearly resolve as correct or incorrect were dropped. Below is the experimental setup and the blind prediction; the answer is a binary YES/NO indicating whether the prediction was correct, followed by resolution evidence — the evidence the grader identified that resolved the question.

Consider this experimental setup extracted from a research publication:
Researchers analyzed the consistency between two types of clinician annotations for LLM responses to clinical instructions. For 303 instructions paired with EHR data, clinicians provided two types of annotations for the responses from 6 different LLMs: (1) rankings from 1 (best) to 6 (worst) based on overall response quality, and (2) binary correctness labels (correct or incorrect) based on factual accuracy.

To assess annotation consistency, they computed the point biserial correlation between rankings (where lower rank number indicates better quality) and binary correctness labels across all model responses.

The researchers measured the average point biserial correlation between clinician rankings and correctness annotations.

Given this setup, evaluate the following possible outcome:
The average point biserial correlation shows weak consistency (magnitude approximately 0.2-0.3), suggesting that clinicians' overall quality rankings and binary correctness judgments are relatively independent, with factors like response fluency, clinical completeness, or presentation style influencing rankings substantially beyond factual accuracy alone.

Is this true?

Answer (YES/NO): NO